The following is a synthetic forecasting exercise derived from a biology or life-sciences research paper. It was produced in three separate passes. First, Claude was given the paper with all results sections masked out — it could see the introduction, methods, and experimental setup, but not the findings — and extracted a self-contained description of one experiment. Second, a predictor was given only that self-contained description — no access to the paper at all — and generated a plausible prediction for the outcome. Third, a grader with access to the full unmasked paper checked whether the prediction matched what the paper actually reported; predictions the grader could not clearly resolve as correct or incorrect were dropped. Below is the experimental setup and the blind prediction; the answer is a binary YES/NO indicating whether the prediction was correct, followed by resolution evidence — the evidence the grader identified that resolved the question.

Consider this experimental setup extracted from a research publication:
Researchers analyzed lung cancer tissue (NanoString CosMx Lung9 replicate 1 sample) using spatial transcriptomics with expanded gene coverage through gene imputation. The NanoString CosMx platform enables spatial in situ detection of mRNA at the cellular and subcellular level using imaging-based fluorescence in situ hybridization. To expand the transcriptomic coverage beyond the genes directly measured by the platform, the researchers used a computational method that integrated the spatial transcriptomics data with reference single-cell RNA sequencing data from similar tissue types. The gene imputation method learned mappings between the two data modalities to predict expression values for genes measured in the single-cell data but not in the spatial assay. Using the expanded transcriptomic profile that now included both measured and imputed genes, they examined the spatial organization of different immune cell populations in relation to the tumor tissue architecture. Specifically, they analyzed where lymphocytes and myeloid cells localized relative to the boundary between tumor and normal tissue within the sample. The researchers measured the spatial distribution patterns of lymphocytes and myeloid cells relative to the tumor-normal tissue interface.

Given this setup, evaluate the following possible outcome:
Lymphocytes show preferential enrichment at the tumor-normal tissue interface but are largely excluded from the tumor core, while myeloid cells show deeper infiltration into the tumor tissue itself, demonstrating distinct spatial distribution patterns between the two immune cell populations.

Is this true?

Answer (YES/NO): NO